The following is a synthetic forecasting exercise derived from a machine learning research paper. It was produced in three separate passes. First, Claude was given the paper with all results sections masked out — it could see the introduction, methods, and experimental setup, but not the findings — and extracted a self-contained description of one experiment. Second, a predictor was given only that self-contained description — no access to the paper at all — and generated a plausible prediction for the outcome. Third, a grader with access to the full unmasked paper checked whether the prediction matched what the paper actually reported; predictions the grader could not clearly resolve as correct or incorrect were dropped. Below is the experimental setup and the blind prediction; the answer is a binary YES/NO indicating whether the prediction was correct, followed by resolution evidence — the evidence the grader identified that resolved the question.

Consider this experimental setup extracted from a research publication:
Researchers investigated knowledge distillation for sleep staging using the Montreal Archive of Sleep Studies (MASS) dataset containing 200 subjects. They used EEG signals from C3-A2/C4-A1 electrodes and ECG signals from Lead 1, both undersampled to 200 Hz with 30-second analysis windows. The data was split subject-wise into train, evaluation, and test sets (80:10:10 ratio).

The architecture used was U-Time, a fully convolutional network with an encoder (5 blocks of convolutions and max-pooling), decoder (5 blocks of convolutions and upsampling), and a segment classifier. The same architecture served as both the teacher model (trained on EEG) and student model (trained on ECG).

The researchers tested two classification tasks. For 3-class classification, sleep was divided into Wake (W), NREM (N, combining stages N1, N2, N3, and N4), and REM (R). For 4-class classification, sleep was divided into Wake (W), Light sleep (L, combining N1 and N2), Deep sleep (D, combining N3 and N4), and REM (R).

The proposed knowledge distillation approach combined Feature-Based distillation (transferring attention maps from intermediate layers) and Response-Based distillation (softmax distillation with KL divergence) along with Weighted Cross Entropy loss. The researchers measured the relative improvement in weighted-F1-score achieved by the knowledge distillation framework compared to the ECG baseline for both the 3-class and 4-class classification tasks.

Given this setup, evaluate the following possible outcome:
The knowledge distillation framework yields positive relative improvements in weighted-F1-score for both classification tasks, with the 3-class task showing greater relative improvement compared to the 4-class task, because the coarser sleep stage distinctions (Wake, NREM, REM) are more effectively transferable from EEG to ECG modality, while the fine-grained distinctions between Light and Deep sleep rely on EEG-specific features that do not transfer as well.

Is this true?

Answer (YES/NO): NO